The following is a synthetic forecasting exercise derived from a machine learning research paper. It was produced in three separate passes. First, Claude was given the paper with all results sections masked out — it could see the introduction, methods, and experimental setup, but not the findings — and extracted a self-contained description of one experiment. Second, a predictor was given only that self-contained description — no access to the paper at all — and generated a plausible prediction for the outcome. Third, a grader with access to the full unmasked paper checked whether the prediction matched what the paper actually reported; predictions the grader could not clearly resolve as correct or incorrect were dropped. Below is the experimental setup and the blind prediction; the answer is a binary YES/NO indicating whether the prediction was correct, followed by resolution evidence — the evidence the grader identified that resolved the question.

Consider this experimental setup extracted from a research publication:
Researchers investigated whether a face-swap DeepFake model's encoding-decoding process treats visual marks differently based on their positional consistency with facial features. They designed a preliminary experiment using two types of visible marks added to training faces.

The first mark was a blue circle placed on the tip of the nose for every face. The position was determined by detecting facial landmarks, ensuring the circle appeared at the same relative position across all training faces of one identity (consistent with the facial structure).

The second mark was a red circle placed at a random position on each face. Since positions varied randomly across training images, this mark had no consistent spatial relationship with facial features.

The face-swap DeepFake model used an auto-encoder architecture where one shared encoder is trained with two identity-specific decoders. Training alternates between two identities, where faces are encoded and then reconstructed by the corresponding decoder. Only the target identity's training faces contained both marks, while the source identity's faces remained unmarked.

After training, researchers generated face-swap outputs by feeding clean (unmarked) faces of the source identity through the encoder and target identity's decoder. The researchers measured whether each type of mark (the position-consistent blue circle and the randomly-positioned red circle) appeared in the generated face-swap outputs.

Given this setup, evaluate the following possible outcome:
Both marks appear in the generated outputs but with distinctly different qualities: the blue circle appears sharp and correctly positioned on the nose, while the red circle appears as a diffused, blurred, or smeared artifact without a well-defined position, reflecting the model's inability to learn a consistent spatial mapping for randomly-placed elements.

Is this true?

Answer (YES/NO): NO